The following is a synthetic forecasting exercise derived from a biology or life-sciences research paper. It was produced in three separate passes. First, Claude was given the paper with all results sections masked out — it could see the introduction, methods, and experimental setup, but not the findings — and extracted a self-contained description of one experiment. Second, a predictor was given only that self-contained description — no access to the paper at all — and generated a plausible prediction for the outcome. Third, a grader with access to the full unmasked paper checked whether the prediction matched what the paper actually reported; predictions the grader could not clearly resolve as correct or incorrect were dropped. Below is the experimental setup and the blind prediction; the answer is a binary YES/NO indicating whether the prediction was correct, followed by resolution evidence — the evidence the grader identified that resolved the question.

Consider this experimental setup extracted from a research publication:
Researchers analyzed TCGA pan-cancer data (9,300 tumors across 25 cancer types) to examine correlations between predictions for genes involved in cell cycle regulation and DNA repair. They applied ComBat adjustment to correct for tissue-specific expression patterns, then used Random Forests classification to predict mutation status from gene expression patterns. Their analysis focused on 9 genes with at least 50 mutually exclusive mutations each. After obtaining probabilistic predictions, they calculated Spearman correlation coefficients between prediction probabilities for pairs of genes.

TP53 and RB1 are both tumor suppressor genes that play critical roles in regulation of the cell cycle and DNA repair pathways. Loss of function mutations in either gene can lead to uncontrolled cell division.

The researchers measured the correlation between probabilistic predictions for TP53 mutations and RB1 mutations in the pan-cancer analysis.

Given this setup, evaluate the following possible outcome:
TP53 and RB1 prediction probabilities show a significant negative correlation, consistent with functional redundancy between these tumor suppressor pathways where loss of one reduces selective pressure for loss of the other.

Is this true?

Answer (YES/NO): NO